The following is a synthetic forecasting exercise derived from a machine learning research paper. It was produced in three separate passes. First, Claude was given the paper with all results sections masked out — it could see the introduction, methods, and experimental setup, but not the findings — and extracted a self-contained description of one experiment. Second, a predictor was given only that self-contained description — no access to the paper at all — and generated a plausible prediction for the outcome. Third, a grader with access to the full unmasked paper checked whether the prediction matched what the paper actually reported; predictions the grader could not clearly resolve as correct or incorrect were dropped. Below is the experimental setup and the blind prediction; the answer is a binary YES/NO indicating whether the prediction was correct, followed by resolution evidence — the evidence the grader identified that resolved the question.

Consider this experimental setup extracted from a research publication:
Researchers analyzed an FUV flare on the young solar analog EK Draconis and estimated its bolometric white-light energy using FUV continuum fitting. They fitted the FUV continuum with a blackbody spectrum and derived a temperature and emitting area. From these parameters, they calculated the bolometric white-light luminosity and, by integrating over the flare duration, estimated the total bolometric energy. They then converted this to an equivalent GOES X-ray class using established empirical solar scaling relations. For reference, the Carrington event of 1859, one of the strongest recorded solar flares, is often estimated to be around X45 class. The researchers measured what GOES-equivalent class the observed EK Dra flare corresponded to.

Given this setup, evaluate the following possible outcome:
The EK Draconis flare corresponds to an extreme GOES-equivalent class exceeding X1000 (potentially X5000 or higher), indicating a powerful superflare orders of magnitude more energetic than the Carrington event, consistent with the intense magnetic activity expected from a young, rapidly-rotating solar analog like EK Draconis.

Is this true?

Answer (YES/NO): NO